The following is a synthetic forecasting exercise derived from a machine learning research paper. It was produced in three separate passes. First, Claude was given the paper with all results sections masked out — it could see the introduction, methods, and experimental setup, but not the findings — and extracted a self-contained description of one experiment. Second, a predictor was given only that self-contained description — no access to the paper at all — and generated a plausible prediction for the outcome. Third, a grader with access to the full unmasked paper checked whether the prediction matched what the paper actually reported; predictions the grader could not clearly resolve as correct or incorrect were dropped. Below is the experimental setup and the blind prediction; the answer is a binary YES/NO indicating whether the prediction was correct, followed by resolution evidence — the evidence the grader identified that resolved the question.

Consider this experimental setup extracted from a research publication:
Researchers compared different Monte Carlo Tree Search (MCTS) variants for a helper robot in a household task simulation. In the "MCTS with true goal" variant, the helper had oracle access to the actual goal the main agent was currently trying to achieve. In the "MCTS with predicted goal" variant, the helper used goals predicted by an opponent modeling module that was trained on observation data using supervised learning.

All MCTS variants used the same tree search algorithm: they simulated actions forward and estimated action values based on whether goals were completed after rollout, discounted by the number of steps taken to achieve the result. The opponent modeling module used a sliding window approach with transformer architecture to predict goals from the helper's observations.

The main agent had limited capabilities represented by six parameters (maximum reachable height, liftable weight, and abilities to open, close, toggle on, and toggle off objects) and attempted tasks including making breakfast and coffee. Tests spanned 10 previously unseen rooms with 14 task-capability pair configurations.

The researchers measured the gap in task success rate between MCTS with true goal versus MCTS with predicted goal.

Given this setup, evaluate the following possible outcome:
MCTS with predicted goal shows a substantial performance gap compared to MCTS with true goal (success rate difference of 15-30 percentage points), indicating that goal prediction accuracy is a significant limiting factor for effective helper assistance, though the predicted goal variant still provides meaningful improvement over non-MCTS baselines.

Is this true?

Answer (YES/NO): NO